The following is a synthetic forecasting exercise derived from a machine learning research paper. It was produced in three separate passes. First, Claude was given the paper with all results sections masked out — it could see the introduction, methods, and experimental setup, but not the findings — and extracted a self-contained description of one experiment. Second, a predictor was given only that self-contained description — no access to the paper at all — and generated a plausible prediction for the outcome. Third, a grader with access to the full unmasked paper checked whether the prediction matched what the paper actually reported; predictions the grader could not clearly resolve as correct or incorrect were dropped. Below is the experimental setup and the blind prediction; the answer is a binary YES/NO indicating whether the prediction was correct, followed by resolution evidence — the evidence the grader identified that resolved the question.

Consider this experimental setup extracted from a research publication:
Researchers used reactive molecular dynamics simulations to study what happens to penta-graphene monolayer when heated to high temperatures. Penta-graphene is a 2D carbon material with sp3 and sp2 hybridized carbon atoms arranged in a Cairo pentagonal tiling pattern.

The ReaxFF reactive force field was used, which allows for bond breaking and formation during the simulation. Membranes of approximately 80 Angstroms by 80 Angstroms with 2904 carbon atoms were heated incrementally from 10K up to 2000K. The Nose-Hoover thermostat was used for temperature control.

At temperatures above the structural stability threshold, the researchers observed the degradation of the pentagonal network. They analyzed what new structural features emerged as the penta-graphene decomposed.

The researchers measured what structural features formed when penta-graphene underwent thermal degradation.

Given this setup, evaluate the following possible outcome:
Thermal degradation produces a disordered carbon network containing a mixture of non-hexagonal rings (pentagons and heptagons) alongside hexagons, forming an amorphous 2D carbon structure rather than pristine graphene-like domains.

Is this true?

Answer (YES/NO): NO